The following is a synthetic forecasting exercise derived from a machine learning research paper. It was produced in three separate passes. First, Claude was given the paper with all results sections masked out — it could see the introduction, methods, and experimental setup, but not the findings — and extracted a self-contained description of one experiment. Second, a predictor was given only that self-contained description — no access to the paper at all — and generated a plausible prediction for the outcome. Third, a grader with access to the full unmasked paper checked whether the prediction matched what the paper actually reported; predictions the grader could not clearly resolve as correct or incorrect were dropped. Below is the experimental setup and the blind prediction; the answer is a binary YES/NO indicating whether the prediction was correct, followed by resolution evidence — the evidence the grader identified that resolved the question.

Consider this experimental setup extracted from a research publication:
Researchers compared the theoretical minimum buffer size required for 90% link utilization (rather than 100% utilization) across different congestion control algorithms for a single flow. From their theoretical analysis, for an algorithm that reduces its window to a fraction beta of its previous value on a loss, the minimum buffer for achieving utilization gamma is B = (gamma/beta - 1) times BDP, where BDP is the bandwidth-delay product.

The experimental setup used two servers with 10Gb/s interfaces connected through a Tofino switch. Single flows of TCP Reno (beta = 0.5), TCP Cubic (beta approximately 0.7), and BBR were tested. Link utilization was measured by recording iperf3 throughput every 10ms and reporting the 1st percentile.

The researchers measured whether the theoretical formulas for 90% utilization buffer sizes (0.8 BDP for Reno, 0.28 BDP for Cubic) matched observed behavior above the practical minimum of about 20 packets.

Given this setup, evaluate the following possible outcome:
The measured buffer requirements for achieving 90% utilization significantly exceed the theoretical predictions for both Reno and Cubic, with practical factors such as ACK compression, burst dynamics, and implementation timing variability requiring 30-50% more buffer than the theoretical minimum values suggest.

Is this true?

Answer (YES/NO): NO